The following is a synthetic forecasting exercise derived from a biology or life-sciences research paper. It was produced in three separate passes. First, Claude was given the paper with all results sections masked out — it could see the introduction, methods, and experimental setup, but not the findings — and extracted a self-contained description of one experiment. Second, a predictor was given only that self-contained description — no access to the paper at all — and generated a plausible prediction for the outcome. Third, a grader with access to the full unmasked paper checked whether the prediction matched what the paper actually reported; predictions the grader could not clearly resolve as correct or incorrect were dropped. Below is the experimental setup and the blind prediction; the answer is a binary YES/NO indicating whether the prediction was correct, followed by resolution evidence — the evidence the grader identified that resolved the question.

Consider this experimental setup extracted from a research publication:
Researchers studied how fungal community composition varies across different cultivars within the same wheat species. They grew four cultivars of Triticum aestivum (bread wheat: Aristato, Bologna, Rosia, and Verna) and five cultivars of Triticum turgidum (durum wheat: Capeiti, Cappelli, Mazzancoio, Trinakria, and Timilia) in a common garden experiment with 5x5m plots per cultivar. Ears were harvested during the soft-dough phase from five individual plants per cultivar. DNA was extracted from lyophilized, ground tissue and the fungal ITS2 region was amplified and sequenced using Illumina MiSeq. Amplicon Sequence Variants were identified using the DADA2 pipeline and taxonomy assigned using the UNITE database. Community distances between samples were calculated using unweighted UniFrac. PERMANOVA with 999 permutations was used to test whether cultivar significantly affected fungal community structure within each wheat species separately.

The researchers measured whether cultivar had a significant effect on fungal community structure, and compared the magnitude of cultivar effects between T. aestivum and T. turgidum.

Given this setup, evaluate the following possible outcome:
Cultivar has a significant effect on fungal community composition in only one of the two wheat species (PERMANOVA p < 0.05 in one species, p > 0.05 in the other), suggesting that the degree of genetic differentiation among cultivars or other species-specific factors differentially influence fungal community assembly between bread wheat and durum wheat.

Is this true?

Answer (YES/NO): NO